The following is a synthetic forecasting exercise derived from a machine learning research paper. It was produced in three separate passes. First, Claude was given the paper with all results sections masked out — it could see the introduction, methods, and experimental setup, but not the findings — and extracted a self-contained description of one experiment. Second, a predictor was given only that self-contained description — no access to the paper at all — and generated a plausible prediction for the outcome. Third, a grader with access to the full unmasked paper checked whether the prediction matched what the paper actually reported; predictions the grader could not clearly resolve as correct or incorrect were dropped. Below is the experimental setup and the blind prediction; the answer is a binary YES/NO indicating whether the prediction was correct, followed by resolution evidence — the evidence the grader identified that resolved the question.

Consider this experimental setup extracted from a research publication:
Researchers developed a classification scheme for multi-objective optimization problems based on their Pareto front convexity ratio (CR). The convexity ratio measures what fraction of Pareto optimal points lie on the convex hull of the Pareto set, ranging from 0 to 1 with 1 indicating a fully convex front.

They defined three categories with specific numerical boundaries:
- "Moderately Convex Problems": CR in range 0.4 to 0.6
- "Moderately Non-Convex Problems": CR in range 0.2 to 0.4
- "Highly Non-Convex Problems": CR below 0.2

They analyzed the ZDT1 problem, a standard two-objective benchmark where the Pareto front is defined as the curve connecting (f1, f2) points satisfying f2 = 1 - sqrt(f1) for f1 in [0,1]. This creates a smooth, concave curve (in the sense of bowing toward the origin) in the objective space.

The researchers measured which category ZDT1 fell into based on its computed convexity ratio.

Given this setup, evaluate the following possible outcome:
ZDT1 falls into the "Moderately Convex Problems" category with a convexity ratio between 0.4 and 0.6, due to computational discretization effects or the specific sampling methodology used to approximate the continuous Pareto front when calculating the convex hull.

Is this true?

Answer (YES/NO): NO